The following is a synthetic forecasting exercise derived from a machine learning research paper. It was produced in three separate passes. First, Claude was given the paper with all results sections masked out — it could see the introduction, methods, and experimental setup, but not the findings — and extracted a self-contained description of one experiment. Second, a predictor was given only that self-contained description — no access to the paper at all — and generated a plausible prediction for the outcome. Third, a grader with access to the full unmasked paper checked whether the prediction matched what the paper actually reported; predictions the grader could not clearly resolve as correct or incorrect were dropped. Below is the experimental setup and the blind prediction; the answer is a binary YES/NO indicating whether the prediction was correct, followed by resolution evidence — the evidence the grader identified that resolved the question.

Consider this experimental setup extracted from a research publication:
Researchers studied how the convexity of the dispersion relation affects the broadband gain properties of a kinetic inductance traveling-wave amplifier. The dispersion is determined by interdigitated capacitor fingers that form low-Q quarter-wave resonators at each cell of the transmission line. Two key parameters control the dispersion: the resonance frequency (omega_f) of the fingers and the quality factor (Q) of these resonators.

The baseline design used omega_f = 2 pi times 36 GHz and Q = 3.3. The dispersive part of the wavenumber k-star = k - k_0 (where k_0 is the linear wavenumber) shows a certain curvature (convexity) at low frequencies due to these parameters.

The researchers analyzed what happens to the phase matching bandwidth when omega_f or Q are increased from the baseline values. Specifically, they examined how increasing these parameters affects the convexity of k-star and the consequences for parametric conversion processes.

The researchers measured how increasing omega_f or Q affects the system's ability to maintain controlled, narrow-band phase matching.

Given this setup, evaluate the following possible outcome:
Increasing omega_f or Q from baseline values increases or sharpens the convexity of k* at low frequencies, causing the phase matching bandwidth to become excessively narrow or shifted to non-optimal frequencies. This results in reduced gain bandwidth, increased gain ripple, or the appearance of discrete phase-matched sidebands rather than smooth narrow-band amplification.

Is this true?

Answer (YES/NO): NO